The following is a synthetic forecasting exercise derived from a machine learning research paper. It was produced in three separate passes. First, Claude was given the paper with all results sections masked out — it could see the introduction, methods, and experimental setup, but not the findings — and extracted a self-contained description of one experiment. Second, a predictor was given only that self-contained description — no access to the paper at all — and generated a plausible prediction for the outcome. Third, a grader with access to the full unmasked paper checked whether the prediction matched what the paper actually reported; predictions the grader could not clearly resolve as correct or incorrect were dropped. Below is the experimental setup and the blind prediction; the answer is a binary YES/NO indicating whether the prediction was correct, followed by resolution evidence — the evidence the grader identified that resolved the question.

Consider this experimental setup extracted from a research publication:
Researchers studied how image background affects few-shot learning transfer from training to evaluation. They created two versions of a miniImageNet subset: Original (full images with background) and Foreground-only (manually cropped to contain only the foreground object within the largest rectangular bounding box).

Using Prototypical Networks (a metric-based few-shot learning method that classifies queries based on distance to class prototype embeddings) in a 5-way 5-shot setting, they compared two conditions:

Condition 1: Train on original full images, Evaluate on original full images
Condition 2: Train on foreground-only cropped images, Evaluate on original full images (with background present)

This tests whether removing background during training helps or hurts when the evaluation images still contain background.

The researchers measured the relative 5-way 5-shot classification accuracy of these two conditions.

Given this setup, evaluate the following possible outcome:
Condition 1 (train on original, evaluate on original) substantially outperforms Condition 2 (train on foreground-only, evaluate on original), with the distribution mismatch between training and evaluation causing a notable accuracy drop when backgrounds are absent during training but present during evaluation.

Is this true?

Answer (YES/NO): NO